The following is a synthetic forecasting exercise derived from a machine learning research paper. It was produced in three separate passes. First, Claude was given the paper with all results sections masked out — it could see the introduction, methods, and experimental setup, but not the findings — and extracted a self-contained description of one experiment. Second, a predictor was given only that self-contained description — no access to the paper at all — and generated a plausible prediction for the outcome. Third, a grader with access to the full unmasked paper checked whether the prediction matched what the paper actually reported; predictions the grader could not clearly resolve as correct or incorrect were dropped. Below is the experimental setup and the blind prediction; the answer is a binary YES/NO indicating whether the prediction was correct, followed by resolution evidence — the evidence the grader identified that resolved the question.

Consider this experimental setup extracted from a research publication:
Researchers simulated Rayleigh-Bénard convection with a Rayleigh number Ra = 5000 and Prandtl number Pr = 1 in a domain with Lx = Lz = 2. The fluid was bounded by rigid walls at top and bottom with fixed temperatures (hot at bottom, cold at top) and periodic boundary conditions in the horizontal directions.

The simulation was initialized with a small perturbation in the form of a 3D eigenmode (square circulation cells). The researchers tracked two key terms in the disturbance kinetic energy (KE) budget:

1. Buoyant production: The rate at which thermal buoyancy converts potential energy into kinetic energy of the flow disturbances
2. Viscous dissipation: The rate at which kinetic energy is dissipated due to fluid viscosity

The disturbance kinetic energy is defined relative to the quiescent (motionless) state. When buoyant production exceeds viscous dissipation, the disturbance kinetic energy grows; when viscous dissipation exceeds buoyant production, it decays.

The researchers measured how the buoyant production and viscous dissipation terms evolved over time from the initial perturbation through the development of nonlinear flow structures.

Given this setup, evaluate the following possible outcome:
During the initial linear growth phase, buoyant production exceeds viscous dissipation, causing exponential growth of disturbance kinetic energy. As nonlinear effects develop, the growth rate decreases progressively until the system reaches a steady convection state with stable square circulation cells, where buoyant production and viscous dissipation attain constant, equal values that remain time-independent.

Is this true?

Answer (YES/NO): NO